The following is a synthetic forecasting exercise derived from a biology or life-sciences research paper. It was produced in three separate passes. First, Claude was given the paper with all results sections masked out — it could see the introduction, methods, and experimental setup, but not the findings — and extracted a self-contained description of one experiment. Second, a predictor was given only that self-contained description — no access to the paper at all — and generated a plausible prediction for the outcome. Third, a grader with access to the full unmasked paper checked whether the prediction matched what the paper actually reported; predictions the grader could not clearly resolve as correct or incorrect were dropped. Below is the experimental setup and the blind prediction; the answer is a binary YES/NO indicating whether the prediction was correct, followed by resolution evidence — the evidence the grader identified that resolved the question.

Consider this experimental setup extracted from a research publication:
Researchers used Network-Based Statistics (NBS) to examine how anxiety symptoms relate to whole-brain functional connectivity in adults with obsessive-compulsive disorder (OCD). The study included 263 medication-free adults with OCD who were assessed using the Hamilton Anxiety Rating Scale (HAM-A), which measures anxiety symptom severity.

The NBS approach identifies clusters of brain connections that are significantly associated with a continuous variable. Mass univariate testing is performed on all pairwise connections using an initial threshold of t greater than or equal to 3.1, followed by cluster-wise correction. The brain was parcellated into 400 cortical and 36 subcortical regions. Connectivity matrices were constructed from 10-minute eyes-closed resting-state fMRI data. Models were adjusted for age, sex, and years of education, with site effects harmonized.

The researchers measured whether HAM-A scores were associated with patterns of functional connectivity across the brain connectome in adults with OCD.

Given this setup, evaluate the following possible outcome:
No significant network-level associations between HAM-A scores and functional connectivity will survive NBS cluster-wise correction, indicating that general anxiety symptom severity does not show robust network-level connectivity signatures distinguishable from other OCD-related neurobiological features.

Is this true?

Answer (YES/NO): NO